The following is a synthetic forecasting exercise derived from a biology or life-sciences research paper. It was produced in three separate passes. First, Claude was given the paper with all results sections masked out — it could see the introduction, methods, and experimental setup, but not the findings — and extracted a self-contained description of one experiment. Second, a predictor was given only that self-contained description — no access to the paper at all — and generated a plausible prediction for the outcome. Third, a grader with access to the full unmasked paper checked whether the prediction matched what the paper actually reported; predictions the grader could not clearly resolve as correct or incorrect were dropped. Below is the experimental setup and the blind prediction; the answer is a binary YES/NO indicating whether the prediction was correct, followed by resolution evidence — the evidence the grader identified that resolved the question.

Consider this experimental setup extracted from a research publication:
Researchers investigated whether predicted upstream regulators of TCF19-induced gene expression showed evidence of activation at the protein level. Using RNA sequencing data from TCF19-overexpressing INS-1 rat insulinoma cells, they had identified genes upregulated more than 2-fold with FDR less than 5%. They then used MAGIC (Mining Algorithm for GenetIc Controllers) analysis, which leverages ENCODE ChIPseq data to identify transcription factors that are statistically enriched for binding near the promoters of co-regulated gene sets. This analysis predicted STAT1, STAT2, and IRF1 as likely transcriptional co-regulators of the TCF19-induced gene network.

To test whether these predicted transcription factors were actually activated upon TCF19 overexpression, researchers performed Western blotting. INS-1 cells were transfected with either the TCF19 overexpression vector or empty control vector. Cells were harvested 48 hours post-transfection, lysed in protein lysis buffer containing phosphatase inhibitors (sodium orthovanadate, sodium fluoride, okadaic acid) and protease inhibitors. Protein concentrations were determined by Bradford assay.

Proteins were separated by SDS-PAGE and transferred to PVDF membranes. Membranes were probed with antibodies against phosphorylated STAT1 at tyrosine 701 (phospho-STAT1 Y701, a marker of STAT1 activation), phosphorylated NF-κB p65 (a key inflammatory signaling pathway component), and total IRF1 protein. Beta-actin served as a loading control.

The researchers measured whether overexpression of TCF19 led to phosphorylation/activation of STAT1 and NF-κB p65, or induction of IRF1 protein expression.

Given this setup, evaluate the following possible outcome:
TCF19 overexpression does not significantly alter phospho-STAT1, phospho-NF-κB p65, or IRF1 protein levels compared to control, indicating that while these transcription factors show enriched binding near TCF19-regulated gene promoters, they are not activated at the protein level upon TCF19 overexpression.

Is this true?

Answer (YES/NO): YES